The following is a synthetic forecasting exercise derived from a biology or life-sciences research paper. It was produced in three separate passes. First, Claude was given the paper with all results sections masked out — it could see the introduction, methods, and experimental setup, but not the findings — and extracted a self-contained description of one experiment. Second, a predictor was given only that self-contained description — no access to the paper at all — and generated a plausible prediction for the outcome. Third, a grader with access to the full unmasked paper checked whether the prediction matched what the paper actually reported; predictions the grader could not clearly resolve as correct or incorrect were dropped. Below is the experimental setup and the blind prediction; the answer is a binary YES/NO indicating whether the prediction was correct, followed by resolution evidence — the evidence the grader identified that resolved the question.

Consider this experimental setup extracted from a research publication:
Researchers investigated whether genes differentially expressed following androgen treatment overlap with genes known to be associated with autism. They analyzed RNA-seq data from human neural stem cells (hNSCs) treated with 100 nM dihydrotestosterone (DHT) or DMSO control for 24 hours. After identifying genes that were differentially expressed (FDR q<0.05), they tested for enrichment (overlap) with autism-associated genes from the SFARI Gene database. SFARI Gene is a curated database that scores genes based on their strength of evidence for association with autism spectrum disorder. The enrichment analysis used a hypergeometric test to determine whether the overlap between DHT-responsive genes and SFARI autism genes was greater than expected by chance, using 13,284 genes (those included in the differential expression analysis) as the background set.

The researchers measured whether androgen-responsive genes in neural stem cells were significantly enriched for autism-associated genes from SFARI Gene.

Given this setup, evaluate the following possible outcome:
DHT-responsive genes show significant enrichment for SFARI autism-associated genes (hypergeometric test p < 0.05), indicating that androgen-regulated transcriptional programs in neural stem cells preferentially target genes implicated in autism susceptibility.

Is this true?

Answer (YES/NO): YES